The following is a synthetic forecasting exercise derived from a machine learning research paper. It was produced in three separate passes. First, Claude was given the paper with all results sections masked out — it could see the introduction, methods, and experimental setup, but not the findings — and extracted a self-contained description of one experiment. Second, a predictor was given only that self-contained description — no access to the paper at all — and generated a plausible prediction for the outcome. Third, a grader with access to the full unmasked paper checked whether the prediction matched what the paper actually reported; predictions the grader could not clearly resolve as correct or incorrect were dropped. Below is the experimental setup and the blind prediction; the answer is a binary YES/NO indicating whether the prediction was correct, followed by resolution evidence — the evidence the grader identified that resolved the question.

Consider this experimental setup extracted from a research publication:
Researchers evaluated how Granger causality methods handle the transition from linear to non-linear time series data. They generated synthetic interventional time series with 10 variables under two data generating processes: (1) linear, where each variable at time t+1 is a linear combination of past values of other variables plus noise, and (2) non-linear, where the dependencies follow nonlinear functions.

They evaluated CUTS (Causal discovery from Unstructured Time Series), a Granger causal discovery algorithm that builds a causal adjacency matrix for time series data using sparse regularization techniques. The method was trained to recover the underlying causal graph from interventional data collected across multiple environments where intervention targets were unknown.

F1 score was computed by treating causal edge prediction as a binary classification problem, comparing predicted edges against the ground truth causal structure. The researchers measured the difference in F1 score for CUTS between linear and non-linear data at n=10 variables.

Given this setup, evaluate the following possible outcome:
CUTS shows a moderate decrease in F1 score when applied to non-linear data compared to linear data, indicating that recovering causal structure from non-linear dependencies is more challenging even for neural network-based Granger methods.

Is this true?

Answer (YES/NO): NO